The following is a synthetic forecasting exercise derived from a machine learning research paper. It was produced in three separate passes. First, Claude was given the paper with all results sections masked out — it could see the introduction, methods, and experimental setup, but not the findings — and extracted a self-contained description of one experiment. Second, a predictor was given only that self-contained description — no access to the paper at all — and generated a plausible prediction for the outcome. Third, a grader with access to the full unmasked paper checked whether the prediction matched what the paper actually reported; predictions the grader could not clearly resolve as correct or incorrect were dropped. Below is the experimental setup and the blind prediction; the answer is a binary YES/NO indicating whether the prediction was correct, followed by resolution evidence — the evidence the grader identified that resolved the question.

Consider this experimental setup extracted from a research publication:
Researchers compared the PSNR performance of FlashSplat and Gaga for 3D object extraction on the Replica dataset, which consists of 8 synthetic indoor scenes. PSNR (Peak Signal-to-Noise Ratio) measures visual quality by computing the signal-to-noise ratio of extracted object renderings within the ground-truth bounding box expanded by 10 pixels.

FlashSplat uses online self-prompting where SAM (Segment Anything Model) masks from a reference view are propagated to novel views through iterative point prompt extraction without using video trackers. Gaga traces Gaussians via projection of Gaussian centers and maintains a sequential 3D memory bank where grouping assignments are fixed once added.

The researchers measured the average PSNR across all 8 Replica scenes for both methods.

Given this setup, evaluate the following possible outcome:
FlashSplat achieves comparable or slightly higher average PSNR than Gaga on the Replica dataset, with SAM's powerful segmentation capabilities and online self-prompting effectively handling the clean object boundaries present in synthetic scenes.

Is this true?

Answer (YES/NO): NO